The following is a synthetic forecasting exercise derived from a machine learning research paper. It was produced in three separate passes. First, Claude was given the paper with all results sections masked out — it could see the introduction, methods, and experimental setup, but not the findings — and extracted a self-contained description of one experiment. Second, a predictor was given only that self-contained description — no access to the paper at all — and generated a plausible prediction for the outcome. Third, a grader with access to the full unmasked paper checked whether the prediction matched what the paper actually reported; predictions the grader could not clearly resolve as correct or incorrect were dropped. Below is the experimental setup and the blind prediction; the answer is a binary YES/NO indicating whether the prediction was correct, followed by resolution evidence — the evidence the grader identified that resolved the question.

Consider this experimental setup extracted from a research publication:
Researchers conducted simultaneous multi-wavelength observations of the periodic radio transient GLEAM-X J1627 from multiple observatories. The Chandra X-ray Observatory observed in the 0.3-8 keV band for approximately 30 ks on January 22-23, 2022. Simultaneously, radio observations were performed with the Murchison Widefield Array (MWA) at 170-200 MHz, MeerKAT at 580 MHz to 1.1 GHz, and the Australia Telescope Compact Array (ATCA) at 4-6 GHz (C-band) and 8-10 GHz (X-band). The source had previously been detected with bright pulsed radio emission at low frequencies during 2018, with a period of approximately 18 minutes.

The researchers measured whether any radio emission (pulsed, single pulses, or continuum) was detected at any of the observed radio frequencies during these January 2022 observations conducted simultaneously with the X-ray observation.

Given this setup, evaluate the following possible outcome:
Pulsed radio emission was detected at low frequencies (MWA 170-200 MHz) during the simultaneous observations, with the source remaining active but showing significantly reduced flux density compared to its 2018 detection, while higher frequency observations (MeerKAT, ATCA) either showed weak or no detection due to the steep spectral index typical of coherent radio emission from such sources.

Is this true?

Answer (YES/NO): NO